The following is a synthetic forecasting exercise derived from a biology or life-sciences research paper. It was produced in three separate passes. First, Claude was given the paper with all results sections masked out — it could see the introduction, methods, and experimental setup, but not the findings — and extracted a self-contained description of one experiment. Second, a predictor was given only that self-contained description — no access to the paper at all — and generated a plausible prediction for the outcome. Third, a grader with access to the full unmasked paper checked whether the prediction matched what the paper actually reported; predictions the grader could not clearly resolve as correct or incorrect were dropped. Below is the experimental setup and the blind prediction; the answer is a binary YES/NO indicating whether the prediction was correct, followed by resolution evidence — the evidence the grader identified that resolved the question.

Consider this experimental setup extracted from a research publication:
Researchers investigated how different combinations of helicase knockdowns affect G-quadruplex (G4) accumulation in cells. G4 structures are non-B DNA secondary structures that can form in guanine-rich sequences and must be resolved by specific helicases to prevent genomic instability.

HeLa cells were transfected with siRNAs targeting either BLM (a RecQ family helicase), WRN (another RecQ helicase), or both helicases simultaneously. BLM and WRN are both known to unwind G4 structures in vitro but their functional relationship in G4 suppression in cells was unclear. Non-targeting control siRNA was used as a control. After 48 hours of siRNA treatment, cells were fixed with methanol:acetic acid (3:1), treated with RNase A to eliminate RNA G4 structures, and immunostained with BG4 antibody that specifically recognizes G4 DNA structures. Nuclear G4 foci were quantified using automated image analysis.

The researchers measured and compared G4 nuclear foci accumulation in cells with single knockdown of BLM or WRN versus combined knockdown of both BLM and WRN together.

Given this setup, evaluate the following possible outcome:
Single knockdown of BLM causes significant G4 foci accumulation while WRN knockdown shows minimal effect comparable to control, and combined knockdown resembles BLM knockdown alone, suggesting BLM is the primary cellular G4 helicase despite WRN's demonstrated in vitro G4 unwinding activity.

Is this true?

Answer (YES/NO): NO